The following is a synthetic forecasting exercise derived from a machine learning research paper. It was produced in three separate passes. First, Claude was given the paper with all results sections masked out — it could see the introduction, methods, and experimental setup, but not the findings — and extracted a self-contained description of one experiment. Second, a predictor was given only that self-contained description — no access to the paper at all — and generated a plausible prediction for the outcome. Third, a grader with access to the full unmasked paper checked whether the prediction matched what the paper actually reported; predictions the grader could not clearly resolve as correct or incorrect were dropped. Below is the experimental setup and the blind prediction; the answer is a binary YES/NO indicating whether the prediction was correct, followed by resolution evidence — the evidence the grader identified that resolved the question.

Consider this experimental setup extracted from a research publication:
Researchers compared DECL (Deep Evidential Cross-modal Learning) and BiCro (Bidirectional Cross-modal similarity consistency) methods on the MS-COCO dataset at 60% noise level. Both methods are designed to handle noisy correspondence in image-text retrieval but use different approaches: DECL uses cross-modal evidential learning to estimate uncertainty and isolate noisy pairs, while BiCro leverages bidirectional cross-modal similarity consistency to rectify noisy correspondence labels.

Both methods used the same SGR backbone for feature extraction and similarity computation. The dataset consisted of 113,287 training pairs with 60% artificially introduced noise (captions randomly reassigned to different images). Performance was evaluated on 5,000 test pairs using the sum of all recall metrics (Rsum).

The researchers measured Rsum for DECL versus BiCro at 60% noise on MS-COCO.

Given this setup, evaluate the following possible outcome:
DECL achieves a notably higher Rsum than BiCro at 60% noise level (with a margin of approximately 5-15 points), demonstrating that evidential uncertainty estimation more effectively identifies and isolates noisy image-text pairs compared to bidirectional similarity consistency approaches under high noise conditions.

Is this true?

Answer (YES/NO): NO